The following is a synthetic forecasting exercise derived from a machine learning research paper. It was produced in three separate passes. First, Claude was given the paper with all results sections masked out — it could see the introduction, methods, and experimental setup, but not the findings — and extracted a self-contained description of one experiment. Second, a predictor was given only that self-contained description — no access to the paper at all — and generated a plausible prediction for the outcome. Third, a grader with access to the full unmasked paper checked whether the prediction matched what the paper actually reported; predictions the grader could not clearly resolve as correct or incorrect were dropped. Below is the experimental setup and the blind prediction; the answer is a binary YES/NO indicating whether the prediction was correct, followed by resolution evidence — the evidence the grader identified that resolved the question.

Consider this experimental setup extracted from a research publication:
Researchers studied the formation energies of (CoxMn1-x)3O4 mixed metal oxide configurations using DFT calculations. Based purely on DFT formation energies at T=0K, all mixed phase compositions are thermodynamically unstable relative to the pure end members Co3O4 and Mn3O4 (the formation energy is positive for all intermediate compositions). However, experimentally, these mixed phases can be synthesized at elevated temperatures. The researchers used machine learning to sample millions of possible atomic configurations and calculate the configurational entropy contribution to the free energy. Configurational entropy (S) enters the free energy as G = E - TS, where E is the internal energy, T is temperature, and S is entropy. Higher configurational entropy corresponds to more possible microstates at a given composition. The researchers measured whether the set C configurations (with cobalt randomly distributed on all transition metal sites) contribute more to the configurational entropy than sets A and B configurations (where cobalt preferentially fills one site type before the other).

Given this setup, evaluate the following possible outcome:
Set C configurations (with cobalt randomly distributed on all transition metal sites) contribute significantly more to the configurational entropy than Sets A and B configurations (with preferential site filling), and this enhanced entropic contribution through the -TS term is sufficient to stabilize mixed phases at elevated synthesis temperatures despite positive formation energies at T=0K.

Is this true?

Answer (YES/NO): NO